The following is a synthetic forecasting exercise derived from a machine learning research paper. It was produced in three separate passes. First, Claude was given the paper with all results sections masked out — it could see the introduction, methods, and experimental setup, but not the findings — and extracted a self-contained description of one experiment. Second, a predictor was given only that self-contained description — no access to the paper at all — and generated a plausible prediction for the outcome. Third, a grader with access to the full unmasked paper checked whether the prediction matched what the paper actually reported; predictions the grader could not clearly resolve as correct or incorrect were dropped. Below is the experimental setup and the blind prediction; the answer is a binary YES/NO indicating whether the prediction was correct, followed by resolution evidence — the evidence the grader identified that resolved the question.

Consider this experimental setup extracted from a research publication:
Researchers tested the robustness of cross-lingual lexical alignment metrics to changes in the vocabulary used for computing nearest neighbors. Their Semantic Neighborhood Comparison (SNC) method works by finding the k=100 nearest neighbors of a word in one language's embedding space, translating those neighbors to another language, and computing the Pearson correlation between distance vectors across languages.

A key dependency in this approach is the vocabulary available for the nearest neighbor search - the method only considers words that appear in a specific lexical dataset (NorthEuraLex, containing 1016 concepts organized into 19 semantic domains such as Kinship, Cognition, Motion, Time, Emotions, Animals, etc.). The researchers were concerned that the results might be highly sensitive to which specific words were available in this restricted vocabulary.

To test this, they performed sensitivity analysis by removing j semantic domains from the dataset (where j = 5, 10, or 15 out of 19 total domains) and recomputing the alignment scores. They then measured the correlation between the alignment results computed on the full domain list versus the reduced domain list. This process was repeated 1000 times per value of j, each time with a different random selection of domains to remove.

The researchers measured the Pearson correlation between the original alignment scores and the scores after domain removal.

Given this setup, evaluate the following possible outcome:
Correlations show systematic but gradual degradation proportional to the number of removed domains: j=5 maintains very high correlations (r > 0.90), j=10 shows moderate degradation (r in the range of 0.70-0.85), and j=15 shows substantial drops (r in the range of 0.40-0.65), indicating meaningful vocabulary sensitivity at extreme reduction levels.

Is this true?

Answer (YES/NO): NO